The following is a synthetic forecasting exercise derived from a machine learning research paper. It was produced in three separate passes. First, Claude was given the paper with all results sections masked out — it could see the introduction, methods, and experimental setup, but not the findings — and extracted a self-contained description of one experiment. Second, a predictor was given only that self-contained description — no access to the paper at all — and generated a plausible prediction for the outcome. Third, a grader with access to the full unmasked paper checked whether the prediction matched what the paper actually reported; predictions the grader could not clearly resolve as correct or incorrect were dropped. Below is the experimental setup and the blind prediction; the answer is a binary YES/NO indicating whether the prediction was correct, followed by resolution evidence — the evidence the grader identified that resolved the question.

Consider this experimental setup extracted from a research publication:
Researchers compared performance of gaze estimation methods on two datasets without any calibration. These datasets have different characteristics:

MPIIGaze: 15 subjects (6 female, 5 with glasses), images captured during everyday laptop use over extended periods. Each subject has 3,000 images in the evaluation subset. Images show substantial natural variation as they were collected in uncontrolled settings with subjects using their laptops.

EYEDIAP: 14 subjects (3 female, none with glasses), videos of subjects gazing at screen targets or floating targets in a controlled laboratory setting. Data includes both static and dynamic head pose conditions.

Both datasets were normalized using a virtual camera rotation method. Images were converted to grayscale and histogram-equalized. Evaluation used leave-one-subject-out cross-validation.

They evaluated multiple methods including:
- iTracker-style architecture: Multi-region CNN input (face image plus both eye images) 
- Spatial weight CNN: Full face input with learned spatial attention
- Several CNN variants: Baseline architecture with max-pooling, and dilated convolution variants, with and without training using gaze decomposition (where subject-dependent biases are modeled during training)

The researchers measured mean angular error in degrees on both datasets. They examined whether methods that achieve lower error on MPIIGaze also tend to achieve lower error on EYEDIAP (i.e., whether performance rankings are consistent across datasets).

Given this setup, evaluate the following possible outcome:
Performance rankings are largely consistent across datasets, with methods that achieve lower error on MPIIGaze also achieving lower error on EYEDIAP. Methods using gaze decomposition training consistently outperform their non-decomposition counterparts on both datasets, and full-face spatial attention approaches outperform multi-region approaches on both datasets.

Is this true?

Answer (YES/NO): YES